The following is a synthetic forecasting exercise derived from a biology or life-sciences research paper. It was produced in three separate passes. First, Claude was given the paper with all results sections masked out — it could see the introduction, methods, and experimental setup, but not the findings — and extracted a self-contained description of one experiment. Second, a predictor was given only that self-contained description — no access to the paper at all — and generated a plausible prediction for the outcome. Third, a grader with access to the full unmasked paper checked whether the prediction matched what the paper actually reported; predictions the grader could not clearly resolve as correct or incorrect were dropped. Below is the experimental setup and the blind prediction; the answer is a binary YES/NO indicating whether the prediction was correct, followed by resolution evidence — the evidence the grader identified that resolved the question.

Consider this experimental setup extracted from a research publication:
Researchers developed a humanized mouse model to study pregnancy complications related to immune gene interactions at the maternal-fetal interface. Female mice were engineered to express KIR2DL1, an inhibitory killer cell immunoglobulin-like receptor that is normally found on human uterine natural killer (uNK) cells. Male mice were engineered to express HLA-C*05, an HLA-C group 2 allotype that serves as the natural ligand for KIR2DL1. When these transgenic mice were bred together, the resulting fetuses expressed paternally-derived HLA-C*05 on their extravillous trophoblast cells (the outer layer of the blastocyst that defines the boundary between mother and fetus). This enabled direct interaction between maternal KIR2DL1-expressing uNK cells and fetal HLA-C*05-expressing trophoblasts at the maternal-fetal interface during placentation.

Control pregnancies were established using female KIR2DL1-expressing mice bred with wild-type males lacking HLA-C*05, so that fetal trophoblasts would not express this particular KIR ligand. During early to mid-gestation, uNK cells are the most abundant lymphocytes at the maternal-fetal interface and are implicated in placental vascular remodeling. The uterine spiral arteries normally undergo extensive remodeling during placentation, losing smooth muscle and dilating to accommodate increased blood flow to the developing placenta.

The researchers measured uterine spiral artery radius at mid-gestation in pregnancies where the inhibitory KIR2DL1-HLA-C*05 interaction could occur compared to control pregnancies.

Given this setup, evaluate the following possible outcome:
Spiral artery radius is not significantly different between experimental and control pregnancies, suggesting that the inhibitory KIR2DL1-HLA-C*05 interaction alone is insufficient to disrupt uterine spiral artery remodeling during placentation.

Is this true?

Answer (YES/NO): NO